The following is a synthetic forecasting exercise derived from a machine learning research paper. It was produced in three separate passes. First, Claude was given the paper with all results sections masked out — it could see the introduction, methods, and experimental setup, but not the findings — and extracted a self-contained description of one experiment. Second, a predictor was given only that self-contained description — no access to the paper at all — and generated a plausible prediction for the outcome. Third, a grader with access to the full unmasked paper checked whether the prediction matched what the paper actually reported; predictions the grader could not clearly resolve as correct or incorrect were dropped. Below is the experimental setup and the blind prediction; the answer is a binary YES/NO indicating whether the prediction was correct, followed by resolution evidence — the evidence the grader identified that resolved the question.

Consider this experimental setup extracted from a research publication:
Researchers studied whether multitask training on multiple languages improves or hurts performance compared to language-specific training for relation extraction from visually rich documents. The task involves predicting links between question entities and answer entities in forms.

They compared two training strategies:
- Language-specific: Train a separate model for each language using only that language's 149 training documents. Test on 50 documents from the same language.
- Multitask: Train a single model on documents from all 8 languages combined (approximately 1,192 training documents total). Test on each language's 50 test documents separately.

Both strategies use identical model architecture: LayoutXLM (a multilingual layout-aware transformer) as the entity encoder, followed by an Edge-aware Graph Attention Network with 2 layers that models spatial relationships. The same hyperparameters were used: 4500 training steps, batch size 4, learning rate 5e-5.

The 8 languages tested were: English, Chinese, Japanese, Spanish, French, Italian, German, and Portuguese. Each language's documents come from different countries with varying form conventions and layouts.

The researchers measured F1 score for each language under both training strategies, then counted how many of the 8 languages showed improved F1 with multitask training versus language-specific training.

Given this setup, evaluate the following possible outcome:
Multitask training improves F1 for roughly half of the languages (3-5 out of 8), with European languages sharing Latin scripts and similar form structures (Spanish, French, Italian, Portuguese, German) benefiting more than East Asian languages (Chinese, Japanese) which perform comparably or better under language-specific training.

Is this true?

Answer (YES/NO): NO